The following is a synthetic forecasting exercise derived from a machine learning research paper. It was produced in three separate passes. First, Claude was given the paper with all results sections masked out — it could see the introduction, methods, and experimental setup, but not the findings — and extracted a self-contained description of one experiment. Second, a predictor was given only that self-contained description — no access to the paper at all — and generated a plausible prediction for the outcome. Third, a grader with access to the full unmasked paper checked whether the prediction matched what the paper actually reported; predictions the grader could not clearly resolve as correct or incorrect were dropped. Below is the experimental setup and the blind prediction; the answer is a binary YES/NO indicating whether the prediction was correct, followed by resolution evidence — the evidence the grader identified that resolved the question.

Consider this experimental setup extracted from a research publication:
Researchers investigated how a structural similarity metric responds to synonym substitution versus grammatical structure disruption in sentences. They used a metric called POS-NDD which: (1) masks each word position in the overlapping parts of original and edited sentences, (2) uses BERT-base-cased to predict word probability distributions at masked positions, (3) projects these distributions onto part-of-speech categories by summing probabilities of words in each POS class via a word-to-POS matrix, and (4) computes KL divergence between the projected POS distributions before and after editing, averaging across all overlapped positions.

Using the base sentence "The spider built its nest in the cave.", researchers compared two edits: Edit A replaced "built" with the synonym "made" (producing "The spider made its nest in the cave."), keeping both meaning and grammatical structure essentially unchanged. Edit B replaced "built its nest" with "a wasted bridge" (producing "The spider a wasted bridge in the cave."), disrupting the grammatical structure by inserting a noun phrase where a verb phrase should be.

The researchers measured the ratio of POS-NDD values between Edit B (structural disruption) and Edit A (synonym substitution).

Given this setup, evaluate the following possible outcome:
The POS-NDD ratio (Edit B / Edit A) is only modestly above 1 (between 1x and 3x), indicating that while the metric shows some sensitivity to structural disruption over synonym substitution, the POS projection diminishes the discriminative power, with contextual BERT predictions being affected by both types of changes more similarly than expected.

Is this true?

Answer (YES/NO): NO